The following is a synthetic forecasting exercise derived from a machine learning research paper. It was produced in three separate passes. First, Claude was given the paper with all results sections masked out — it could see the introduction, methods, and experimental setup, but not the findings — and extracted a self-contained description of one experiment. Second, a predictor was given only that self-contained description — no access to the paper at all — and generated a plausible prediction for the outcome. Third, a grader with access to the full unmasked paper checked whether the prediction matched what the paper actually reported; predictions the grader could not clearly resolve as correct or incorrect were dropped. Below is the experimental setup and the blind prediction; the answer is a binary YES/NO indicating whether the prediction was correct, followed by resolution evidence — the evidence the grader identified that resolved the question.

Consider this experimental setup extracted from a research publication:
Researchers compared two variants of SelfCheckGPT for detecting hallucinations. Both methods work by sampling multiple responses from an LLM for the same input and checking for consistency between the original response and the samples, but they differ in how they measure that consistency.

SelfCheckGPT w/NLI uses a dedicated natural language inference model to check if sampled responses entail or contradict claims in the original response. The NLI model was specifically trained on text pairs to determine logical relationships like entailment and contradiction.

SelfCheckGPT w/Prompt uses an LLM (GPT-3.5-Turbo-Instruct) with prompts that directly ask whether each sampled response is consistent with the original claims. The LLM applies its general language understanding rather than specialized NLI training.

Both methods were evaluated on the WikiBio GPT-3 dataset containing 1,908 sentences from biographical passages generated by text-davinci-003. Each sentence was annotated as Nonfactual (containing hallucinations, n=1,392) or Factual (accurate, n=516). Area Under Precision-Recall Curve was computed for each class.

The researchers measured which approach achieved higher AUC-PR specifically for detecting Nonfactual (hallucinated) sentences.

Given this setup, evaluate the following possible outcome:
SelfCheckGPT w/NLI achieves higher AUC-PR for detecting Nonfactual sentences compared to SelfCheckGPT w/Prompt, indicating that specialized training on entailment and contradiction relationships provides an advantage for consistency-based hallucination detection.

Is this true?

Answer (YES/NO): YES